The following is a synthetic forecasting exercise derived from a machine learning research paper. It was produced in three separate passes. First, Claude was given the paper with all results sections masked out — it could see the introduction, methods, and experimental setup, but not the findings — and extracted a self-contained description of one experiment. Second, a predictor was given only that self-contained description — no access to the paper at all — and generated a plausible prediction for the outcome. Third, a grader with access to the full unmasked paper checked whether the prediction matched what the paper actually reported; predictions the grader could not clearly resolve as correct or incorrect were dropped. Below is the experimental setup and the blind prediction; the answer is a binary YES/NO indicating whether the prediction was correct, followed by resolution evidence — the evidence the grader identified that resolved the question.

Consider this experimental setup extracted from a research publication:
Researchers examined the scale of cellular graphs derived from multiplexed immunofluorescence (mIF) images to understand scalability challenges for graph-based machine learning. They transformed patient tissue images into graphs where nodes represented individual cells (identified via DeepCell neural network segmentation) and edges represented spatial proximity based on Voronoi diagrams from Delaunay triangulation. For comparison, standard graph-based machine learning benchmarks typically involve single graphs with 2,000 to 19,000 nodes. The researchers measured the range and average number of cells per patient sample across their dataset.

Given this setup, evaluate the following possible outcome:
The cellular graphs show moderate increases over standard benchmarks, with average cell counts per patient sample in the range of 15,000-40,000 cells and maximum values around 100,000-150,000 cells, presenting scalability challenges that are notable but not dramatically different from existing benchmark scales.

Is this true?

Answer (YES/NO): NO